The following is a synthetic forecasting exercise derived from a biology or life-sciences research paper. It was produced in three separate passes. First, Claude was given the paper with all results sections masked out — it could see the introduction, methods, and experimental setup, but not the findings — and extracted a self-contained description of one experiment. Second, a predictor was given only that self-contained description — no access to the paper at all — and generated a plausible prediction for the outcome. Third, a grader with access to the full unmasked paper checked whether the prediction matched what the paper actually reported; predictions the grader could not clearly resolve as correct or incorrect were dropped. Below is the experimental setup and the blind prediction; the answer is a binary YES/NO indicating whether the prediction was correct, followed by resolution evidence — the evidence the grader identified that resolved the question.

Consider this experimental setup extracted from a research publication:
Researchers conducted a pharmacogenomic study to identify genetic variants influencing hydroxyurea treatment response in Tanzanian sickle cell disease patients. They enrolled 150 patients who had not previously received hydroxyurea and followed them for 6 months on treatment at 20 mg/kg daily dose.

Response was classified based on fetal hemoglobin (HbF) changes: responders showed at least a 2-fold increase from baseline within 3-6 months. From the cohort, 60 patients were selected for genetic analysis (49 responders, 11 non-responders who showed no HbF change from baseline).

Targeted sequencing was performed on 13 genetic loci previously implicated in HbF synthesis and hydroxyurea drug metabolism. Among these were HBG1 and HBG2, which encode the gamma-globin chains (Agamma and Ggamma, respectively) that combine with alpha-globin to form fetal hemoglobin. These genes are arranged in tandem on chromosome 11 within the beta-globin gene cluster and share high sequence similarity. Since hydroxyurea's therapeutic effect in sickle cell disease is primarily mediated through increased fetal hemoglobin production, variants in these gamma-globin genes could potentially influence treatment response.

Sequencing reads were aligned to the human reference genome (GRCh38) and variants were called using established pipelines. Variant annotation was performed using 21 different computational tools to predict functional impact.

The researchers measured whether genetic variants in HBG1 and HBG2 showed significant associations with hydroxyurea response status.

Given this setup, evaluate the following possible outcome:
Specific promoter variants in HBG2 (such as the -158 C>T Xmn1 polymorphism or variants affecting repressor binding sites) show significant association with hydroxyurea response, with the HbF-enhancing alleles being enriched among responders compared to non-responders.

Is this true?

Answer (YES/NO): NO